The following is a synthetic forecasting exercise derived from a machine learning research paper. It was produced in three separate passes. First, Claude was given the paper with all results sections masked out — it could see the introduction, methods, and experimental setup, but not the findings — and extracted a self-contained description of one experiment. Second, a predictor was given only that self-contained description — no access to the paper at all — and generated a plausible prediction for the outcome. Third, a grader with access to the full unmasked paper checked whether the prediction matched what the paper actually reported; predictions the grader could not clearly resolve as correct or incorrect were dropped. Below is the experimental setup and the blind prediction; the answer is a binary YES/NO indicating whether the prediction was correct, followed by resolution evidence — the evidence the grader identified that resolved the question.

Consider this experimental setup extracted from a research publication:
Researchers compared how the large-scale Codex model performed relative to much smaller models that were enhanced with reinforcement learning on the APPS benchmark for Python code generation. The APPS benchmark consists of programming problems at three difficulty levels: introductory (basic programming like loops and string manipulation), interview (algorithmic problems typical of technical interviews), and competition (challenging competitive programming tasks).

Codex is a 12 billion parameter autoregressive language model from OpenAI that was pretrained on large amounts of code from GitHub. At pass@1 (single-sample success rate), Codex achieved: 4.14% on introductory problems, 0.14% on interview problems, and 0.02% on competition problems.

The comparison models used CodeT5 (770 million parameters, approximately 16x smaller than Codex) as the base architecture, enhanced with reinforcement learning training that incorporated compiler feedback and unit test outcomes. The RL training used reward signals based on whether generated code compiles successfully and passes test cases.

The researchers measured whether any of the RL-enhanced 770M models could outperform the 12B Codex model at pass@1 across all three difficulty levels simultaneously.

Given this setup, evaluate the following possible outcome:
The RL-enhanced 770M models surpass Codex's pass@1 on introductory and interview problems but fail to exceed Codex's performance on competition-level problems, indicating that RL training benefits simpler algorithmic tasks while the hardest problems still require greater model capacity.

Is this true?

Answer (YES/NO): NO